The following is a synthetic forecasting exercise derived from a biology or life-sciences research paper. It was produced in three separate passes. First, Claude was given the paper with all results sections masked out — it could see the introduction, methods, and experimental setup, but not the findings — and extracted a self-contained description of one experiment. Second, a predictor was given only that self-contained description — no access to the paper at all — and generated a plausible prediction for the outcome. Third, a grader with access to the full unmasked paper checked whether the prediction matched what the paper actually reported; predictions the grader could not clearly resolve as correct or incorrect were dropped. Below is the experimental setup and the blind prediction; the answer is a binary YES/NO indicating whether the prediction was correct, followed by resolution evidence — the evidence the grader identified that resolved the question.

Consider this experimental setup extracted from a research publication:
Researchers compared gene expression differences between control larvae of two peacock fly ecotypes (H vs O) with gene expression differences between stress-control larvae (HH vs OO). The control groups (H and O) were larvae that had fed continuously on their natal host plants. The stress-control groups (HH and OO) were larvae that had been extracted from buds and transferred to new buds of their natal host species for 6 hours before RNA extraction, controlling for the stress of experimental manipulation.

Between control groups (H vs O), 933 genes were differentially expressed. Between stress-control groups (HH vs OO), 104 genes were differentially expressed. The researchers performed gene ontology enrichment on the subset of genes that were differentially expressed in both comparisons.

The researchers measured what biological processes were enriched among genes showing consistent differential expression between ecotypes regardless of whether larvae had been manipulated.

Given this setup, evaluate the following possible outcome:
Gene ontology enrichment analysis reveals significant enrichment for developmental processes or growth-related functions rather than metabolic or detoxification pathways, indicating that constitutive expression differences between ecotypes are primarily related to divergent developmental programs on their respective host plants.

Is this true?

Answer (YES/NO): NO